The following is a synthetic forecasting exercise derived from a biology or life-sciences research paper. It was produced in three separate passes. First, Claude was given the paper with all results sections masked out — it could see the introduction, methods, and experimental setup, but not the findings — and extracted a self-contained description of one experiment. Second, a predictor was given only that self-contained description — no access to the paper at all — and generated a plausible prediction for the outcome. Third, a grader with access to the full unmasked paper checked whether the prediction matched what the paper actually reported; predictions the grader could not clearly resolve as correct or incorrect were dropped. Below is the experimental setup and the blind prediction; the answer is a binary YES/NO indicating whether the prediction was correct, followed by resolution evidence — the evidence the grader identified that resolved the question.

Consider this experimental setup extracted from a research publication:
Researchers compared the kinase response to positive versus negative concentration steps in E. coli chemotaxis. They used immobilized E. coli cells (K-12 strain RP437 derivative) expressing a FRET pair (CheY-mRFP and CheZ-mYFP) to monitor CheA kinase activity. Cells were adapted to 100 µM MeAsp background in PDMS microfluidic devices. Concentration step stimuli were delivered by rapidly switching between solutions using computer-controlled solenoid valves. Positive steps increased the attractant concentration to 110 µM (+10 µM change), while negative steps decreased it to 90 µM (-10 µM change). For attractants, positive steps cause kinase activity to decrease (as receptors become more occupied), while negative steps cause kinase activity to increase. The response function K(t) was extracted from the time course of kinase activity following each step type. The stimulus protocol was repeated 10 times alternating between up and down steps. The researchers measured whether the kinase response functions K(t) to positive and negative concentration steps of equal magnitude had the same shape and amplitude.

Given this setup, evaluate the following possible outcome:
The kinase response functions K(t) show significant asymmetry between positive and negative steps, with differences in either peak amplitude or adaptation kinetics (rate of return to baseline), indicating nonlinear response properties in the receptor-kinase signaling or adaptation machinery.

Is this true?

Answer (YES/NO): NO